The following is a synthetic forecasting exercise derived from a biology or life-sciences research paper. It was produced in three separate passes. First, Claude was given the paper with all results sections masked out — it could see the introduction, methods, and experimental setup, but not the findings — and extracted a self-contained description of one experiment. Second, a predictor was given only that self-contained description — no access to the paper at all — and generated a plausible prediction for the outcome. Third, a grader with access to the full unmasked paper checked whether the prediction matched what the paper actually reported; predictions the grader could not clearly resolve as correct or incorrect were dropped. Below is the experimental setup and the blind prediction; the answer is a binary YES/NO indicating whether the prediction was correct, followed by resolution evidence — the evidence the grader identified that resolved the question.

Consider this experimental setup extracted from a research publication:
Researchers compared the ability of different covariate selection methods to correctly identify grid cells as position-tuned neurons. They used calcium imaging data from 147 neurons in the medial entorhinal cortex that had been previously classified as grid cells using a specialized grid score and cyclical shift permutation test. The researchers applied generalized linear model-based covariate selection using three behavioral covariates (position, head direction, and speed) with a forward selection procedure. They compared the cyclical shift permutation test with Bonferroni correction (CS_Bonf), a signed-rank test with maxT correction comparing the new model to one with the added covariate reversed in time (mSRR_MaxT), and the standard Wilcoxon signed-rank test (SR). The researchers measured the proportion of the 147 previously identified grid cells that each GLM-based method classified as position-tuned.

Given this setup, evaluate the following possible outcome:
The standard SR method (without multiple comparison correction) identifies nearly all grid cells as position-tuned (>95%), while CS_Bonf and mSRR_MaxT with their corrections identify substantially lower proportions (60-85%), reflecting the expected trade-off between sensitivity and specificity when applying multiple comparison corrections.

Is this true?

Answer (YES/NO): NO